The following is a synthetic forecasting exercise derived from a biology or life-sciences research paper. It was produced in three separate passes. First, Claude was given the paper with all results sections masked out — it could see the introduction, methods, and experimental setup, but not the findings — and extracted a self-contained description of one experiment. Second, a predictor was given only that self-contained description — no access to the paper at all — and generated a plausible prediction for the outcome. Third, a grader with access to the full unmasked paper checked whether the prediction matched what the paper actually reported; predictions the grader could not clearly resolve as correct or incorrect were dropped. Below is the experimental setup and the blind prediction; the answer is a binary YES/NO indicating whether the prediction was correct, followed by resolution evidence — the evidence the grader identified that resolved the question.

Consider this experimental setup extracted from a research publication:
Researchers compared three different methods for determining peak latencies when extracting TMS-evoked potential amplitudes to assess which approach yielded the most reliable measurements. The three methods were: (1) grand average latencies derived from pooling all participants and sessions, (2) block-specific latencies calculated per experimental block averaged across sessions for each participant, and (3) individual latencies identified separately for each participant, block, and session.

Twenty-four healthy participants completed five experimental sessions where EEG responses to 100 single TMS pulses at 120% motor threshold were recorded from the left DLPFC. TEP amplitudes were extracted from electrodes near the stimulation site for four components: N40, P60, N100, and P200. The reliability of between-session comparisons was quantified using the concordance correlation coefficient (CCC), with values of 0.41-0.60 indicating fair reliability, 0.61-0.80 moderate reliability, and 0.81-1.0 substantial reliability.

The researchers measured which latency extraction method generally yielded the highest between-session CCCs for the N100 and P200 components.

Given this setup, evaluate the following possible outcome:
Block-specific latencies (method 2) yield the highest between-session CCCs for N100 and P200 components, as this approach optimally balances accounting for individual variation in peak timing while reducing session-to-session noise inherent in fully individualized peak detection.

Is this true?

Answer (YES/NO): YES